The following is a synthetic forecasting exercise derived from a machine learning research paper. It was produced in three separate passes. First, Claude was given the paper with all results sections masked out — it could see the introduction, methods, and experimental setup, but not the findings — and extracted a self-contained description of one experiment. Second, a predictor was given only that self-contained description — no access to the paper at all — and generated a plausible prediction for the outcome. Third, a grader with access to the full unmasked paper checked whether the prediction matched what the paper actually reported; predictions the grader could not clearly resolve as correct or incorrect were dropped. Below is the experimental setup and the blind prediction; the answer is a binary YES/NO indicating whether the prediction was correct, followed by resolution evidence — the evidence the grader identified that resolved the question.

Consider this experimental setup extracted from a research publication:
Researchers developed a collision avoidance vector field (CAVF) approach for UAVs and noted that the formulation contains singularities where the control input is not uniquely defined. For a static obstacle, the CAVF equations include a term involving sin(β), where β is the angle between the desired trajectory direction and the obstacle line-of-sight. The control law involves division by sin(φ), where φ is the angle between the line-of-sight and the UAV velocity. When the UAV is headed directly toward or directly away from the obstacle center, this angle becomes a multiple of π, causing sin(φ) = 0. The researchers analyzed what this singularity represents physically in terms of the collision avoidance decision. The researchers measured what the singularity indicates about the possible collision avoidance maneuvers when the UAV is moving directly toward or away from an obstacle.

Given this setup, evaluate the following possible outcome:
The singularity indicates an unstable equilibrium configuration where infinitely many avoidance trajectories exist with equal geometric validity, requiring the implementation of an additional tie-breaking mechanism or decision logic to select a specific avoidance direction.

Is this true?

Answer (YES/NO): NO